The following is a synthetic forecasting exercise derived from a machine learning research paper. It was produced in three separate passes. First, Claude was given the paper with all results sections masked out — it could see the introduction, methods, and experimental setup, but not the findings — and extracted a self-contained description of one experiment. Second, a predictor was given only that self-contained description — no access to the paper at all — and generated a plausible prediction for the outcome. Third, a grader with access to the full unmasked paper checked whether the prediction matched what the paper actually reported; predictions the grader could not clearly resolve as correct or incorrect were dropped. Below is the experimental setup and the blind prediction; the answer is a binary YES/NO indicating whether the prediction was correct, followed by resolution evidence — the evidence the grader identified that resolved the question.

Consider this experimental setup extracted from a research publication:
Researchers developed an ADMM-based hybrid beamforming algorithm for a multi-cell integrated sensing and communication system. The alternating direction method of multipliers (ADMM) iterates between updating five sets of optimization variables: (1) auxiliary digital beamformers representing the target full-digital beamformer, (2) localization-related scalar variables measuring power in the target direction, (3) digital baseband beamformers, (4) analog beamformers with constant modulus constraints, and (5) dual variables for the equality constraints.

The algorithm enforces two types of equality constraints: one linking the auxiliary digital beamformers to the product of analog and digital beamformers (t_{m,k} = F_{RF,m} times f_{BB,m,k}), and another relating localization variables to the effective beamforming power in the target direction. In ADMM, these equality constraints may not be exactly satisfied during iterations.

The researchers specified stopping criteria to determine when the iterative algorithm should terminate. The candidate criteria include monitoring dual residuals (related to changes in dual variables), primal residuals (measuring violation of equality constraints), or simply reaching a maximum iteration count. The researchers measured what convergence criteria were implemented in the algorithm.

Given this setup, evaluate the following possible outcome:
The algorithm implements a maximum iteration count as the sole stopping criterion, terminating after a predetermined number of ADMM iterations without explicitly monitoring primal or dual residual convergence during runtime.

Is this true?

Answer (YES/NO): NO